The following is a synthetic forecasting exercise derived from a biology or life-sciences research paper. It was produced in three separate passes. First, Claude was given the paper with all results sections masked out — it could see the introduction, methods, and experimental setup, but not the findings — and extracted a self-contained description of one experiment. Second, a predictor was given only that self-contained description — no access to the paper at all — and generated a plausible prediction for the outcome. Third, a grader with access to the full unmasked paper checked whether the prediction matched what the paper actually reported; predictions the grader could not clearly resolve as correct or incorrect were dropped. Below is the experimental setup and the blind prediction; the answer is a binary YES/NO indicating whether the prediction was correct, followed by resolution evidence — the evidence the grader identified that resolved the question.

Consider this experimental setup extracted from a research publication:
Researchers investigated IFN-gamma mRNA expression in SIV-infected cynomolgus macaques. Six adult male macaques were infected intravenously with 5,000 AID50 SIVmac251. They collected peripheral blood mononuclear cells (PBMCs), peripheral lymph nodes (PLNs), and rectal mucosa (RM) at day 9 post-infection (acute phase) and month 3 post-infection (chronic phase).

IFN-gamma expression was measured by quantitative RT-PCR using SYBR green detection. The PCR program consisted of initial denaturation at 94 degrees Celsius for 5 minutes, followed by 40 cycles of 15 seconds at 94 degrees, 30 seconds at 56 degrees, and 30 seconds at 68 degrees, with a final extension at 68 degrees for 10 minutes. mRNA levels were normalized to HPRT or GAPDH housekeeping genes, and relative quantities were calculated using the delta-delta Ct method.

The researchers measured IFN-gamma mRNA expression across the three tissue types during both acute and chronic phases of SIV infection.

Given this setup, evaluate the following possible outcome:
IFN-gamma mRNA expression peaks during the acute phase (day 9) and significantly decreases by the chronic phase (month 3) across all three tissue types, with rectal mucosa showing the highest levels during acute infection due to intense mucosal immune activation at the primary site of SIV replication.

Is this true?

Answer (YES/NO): NO